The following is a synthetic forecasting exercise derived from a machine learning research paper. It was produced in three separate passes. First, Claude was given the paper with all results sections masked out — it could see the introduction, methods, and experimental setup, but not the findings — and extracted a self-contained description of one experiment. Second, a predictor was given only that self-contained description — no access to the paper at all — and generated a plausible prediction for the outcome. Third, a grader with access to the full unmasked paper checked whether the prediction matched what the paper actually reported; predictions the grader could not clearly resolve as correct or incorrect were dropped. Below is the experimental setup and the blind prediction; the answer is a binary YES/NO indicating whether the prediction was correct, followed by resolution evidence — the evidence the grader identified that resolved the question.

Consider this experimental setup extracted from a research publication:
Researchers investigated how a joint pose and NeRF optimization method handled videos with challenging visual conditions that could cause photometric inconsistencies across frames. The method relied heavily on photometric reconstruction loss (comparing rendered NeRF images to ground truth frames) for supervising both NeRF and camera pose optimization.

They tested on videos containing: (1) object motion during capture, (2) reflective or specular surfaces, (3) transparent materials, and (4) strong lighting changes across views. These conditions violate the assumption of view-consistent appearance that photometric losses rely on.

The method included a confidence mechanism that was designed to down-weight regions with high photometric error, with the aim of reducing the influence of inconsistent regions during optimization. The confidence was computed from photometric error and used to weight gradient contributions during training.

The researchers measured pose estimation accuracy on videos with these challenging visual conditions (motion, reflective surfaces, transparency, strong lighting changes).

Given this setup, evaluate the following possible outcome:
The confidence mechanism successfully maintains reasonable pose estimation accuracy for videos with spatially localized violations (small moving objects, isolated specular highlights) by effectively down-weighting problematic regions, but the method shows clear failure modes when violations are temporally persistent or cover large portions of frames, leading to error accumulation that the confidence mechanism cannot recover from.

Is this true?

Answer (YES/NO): NO